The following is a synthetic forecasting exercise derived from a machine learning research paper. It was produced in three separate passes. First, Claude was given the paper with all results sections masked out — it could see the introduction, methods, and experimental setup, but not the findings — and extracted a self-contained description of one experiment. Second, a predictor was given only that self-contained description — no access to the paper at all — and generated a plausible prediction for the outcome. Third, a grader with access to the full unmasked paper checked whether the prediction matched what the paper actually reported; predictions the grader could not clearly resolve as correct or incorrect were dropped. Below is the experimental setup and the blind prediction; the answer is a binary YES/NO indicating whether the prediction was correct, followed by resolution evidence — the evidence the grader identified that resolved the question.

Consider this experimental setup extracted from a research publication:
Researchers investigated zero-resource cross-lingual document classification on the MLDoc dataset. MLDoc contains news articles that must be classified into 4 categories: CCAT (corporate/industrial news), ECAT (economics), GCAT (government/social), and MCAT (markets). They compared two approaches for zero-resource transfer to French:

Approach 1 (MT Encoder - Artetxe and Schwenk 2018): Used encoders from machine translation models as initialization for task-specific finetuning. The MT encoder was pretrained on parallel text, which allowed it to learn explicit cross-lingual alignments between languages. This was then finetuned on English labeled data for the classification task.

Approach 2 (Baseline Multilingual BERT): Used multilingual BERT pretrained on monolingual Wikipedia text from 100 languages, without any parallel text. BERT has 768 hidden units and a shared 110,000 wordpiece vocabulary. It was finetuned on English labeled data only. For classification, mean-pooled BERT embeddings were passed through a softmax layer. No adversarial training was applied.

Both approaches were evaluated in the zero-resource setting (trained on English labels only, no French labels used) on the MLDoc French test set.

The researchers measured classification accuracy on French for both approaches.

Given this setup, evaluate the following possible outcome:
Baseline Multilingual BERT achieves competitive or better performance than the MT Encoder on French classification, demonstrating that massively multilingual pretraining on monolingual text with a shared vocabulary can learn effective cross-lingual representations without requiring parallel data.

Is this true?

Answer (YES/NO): NO